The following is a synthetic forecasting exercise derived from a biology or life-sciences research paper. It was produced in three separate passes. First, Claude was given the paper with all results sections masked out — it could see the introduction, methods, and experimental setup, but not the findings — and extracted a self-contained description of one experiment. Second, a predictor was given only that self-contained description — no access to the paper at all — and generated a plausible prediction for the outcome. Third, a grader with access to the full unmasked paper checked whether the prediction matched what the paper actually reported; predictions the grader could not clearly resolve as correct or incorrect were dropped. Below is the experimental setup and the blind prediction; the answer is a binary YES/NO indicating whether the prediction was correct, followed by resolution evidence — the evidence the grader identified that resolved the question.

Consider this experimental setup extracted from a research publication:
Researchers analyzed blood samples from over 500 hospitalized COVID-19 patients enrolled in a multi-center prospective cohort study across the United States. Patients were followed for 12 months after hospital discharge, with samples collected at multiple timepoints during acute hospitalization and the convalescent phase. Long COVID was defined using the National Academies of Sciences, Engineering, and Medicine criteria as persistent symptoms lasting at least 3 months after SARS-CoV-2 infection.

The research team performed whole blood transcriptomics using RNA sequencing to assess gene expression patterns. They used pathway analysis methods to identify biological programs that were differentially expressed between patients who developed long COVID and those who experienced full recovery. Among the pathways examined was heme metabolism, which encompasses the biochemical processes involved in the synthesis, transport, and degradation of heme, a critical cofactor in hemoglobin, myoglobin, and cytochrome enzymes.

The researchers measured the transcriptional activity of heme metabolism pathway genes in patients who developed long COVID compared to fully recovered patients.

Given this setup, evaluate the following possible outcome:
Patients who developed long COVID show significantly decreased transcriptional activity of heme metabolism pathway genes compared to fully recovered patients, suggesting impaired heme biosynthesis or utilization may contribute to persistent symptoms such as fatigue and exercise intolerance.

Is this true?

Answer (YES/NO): NO